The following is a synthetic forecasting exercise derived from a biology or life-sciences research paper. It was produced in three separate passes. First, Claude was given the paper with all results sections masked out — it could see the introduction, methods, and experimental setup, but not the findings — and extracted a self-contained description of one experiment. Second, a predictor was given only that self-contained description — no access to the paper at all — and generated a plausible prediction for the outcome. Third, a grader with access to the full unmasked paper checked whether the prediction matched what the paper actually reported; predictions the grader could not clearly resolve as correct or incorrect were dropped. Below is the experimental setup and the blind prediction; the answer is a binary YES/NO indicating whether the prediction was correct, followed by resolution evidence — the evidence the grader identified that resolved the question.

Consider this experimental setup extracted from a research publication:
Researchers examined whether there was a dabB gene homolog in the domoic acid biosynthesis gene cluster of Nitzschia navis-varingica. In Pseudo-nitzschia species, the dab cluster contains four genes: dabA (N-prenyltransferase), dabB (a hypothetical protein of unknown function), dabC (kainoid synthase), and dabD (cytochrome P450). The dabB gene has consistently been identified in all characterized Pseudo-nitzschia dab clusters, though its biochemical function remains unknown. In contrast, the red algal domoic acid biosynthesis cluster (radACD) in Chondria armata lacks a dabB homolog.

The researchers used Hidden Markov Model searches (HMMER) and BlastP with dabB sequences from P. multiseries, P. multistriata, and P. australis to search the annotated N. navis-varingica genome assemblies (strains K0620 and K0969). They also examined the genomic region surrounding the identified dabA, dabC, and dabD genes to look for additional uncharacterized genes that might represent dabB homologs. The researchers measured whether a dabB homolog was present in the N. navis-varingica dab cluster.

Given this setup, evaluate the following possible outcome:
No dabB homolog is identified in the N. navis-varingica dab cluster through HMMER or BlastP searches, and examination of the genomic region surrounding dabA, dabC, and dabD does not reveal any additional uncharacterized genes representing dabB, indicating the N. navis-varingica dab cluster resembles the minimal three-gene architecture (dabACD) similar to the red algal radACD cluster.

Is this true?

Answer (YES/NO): NO